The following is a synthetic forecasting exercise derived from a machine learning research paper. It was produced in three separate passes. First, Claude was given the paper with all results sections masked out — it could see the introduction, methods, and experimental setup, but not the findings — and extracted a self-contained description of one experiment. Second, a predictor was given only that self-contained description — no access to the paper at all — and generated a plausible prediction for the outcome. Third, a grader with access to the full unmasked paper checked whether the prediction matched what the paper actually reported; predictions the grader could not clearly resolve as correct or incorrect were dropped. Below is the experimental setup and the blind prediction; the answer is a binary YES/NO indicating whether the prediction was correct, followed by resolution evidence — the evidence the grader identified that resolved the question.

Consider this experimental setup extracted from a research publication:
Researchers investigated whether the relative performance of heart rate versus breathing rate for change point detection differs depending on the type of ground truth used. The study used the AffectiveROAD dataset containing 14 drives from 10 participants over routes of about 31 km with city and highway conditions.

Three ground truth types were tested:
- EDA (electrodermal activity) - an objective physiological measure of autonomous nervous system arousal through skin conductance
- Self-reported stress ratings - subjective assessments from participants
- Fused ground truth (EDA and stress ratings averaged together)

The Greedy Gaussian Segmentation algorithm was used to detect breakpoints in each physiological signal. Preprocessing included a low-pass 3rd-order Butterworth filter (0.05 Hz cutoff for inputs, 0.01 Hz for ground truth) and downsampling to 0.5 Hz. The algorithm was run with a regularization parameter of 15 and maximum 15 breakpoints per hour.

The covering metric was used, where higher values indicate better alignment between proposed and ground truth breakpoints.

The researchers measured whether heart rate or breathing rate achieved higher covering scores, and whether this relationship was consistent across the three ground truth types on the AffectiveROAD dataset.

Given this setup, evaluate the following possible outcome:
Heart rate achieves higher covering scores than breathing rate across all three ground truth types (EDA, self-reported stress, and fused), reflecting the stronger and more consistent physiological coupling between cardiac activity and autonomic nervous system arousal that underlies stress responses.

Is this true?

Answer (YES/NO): NO